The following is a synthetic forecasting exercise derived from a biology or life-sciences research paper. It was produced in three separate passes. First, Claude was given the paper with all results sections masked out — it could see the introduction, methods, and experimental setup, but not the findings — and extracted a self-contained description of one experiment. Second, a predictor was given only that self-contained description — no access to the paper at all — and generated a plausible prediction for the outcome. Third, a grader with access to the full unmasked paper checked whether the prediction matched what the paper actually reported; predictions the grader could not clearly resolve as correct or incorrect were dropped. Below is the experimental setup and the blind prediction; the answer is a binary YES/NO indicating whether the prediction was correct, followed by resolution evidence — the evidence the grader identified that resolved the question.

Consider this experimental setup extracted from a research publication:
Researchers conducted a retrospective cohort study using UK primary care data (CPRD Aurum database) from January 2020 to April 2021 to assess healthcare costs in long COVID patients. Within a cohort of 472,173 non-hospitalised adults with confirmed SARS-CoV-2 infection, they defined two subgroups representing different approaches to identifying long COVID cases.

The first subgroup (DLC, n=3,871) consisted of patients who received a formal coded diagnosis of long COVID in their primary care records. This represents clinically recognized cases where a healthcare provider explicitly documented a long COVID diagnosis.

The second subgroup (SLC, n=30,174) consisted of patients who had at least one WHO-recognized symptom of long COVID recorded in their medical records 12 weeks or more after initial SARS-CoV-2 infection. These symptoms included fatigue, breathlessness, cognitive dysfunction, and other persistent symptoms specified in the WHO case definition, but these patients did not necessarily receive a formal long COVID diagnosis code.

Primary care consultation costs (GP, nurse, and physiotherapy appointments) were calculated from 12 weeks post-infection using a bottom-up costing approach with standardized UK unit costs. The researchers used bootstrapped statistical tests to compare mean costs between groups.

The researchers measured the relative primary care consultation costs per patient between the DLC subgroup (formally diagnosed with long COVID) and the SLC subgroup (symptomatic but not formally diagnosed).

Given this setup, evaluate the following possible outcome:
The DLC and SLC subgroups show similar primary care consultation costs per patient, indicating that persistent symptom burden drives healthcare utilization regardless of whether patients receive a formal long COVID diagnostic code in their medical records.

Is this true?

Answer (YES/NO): NO